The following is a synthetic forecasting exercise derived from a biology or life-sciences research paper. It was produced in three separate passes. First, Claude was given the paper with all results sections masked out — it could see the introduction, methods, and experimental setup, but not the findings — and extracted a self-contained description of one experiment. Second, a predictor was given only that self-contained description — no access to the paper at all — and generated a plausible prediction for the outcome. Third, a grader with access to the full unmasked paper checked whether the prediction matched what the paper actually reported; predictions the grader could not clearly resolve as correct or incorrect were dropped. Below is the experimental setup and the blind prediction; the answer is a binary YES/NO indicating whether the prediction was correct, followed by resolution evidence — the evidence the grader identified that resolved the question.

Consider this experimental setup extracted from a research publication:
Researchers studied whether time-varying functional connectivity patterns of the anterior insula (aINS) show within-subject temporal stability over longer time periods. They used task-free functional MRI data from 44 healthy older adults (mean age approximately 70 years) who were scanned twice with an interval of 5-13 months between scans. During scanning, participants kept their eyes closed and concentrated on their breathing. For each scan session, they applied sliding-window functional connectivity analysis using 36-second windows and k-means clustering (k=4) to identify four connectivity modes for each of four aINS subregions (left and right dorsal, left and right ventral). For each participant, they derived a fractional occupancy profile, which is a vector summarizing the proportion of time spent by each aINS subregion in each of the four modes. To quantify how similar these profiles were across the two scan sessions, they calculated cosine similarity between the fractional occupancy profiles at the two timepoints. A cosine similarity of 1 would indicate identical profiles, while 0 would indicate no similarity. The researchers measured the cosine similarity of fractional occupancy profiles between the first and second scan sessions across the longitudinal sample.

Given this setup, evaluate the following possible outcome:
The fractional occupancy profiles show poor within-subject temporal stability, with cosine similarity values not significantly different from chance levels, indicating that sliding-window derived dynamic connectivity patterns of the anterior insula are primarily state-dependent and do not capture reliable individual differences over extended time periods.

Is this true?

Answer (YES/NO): NO